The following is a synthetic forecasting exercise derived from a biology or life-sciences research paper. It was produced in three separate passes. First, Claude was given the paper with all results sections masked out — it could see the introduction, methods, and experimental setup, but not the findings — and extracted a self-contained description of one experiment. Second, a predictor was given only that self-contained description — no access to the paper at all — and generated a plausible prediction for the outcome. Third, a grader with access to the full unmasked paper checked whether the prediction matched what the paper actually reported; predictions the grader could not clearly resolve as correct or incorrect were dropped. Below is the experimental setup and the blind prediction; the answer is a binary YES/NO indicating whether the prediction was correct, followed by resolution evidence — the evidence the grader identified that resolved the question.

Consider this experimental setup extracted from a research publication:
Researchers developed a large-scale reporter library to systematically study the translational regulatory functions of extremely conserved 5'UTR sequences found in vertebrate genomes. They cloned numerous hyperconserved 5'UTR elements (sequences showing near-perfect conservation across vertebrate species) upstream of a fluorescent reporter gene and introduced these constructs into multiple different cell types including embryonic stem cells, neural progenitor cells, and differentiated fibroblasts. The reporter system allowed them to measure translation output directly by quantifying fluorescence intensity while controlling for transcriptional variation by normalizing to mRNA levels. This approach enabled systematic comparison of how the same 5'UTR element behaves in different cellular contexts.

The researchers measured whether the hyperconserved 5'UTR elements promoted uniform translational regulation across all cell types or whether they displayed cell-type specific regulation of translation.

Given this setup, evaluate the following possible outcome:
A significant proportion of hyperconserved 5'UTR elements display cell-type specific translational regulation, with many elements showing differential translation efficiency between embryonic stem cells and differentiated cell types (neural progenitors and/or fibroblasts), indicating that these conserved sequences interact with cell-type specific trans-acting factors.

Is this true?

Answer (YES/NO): YES